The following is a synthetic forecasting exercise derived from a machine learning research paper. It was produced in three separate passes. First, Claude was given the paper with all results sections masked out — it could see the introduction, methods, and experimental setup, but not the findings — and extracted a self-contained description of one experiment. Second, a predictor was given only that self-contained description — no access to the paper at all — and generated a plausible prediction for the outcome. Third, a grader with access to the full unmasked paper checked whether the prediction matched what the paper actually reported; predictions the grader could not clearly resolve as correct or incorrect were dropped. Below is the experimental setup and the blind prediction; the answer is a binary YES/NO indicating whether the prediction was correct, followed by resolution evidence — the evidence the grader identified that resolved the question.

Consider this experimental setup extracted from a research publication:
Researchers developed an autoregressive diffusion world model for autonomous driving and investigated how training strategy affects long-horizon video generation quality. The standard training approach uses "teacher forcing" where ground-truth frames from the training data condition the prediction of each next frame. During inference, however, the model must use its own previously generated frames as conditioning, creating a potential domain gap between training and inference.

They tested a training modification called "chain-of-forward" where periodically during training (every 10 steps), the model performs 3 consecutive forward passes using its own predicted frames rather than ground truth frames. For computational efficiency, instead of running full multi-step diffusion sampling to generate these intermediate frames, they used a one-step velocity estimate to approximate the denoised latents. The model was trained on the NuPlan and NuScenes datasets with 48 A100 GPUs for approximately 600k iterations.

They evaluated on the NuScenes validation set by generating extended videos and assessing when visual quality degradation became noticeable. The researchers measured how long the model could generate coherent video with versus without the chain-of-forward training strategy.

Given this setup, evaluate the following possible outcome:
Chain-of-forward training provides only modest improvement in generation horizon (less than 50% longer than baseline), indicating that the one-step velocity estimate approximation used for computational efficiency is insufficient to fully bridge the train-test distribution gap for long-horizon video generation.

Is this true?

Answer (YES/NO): NO